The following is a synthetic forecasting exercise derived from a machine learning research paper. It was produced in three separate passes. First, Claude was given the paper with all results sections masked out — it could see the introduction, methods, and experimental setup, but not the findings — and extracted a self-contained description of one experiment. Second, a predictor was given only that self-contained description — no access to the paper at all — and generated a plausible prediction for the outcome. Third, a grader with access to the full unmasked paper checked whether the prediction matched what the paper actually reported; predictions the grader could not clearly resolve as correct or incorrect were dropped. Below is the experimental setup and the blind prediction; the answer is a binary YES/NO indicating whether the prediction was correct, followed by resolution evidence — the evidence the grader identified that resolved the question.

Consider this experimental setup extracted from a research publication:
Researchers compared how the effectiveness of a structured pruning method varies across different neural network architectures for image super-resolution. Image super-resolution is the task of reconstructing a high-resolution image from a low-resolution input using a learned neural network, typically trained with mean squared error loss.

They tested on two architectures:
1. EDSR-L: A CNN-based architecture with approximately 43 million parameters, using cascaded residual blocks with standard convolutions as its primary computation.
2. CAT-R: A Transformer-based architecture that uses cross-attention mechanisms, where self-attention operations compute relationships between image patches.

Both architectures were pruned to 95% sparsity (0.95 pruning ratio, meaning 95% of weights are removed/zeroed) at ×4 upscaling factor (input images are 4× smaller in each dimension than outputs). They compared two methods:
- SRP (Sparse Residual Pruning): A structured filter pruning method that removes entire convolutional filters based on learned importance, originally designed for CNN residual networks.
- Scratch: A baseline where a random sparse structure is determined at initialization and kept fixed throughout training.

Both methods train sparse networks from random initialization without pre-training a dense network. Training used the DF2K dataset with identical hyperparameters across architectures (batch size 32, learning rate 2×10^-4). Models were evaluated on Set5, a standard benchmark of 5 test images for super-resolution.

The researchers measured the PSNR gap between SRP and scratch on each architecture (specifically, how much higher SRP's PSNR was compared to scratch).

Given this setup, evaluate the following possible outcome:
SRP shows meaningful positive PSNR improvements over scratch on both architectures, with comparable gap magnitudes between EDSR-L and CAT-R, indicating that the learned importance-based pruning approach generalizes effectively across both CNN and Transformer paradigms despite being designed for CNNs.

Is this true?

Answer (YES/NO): NO